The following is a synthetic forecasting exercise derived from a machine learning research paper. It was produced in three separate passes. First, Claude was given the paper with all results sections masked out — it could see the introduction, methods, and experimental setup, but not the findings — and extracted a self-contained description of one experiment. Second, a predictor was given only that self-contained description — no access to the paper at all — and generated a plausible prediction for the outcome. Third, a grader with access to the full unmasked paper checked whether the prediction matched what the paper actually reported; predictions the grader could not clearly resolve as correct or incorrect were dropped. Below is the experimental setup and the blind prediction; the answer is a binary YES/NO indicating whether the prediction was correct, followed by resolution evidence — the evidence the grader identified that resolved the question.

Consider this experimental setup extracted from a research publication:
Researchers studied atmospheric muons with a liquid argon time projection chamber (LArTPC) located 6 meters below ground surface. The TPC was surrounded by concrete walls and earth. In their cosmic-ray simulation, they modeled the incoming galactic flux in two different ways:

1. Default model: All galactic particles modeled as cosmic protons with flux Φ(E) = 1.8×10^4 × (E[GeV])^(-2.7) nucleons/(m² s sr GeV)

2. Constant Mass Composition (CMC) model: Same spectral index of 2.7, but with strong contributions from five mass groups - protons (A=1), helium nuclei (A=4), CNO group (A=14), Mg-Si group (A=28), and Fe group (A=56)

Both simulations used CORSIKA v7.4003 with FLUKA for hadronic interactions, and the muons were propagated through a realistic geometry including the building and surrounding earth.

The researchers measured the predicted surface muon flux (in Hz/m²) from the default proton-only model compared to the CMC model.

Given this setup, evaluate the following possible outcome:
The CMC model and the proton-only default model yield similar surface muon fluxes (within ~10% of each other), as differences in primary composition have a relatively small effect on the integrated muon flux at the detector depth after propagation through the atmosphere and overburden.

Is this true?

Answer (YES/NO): NO